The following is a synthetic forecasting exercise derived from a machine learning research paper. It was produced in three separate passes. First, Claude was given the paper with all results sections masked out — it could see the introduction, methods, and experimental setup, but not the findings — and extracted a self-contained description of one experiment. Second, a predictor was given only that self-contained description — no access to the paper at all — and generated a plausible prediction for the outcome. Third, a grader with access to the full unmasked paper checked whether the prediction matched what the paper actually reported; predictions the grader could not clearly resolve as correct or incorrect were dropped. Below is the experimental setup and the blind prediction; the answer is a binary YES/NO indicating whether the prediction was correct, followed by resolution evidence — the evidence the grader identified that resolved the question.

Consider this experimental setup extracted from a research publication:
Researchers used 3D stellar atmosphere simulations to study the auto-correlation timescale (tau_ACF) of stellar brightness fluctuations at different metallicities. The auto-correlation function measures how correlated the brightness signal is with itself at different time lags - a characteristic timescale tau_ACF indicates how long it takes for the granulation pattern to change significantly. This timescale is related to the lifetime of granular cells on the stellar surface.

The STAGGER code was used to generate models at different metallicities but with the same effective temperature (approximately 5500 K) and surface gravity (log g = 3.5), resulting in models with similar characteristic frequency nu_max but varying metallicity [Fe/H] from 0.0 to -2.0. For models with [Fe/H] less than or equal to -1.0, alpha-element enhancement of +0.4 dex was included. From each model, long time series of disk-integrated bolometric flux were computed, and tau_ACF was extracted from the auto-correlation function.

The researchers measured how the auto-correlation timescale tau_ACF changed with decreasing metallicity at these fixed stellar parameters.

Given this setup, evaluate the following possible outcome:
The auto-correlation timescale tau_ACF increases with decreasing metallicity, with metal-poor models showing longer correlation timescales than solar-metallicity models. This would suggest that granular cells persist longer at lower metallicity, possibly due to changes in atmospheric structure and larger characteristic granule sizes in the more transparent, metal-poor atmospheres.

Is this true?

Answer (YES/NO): NO